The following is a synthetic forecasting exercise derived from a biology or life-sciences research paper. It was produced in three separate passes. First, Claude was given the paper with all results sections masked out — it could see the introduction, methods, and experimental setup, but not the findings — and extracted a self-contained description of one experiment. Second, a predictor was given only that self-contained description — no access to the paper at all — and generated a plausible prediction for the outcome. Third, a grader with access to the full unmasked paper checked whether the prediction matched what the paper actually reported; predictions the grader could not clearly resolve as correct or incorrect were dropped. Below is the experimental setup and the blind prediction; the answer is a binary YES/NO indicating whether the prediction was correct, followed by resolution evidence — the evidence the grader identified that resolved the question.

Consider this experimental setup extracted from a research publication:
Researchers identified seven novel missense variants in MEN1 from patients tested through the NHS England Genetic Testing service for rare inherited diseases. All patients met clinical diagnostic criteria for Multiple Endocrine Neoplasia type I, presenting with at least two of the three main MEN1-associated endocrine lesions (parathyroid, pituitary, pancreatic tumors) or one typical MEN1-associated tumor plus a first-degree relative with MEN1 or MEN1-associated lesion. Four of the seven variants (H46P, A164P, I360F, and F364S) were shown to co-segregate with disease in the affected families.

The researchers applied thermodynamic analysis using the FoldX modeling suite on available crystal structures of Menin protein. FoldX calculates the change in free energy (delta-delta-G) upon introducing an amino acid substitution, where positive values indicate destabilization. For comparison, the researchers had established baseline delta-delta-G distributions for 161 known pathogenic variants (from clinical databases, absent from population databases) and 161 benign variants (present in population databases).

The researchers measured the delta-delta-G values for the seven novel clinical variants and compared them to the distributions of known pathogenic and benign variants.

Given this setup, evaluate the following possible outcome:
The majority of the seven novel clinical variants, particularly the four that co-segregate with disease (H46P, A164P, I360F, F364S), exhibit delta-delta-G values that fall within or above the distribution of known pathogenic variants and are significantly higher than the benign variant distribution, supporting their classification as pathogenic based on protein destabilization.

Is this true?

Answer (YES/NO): YES